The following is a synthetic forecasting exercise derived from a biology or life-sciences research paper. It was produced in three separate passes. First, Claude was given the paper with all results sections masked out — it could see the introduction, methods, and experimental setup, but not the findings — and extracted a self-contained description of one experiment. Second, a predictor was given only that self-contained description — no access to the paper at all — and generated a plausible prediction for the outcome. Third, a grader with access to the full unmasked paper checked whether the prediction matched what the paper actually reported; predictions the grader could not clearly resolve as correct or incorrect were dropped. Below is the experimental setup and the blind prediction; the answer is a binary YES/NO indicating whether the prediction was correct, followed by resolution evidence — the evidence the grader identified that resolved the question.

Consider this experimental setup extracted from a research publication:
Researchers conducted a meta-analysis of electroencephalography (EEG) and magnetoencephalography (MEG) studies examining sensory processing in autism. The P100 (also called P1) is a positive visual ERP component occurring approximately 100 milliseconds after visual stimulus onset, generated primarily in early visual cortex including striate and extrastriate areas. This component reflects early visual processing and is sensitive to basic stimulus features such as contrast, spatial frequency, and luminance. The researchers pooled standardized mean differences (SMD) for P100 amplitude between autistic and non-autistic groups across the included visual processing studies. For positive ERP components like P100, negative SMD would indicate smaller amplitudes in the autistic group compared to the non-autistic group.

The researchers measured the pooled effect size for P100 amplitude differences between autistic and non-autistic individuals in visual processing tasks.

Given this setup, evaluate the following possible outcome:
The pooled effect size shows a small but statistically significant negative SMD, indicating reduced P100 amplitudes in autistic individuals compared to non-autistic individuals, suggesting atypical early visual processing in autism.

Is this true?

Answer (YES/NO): NO